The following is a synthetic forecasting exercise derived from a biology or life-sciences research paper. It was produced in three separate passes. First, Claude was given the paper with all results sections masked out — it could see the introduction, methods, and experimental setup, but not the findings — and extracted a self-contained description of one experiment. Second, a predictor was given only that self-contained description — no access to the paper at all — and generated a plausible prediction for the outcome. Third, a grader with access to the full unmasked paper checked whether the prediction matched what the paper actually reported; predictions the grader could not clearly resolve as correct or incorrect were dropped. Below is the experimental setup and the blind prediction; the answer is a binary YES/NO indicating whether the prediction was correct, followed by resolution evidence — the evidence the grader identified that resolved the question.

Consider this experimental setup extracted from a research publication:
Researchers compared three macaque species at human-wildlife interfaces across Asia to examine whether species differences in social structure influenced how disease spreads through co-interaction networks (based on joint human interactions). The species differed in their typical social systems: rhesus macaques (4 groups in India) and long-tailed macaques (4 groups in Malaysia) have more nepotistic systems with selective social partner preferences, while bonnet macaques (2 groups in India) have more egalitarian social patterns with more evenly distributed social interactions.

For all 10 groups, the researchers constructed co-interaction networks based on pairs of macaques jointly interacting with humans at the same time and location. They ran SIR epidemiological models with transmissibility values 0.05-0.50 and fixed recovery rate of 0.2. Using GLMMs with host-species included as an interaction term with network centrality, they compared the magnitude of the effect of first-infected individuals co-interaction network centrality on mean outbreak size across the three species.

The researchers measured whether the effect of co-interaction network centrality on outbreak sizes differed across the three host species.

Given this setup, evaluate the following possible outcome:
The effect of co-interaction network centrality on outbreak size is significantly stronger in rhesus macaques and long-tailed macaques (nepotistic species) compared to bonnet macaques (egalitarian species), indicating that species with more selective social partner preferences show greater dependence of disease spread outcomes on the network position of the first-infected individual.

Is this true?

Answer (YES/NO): NO